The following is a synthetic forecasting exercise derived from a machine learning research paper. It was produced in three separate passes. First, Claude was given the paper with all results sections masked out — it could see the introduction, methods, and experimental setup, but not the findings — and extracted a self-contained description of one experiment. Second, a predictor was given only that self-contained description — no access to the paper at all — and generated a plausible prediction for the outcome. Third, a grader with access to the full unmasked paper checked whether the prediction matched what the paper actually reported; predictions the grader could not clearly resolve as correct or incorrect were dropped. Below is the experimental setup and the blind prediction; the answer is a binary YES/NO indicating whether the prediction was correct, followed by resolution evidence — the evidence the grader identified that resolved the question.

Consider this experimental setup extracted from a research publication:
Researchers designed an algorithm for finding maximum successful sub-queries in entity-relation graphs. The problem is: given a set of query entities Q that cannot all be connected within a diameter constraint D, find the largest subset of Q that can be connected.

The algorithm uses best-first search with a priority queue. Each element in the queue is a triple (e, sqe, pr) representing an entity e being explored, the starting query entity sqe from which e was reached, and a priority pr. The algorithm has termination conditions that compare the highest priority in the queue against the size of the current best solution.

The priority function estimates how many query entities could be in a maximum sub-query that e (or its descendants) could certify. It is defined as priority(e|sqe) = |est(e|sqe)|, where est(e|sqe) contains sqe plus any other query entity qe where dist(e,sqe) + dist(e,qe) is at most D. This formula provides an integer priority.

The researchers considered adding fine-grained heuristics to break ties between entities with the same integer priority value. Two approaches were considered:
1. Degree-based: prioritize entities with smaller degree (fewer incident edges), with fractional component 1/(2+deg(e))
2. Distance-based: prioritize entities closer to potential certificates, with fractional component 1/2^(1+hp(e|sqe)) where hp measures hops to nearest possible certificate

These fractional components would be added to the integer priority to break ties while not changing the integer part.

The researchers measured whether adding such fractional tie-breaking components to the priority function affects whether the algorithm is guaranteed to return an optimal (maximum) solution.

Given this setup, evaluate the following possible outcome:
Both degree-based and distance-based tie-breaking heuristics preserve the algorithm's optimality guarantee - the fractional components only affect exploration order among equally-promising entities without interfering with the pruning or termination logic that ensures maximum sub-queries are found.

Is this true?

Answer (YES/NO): YES